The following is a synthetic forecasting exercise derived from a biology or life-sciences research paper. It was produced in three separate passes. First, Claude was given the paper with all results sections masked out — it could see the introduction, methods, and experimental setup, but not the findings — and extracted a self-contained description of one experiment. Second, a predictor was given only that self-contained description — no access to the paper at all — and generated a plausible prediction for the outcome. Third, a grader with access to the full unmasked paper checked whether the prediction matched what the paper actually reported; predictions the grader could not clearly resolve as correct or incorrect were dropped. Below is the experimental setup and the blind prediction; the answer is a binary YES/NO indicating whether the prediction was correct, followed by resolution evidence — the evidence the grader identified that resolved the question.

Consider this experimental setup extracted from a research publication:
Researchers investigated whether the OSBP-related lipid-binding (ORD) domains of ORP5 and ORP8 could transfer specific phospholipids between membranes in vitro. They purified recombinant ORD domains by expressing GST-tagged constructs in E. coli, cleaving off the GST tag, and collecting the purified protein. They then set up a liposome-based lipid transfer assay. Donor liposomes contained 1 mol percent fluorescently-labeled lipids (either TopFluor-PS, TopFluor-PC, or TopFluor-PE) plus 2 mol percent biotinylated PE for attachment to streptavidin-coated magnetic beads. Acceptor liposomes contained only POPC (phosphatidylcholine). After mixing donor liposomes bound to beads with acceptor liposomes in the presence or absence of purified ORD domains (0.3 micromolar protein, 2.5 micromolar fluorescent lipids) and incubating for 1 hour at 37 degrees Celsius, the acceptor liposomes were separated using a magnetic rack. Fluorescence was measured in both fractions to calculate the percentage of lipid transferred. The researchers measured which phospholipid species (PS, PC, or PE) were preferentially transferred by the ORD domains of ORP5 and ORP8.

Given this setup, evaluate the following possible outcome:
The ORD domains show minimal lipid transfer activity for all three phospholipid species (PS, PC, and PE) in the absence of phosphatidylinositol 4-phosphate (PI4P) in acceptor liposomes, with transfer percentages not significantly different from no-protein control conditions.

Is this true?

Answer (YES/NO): NO